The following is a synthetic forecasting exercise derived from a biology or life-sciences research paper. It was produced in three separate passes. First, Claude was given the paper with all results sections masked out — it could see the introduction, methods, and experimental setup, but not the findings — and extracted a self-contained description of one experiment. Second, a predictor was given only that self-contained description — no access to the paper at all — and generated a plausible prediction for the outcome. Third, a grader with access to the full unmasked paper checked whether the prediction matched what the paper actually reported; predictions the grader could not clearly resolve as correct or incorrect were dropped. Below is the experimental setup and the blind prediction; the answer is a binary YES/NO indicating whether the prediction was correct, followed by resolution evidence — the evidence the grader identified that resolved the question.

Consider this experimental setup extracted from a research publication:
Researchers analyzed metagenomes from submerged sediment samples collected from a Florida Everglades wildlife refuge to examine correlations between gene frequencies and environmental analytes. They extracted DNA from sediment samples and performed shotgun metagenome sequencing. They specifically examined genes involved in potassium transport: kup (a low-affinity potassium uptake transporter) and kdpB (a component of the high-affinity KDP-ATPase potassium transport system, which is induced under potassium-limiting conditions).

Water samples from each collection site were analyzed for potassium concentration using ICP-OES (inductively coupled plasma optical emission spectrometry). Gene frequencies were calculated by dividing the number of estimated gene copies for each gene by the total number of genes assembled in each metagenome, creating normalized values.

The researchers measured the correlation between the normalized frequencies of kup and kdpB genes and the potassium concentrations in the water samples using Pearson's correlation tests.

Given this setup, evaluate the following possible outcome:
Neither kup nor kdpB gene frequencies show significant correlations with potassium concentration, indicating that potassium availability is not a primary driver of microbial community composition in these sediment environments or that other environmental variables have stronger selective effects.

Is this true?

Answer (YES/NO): NO